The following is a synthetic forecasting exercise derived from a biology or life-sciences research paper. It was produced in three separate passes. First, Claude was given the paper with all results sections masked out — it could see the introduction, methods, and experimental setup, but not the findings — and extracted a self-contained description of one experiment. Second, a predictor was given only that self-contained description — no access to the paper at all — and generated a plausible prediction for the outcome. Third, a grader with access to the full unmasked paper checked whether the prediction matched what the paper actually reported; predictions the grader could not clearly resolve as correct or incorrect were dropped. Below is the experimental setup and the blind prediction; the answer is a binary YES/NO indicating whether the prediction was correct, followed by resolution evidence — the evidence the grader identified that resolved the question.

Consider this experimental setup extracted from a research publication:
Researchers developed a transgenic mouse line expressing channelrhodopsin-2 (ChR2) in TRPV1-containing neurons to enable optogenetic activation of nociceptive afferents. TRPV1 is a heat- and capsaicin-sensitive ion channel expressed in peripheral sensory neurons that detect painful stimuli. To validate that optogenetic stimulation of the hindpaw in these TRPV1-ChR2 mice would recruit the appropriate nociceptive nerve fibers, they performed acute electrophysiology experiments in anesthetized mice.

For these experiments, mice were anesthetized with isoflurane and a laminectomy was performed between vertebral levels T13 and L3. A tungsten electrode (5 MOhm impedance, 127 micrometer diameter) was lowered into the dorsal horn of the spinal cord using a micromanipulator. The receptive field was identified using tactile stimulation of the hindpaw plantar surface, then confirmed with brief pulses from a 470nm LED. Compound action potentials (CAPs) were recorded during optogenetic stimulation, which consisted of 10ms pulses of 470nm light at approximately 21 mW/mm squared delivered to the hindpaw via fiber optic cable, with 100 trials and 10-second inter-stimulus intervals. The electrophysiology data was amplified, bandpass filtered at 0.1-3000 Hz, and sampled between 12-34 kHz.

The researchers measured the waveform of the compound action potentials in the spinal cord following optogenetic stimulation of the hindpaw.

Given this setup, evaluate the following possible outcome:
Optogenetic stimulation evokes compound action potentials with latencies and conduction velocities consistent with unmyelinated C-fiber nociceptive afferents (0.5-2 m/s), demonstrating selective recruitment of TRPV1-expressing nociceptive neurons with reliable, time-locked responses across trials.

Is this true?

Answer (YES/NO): NO